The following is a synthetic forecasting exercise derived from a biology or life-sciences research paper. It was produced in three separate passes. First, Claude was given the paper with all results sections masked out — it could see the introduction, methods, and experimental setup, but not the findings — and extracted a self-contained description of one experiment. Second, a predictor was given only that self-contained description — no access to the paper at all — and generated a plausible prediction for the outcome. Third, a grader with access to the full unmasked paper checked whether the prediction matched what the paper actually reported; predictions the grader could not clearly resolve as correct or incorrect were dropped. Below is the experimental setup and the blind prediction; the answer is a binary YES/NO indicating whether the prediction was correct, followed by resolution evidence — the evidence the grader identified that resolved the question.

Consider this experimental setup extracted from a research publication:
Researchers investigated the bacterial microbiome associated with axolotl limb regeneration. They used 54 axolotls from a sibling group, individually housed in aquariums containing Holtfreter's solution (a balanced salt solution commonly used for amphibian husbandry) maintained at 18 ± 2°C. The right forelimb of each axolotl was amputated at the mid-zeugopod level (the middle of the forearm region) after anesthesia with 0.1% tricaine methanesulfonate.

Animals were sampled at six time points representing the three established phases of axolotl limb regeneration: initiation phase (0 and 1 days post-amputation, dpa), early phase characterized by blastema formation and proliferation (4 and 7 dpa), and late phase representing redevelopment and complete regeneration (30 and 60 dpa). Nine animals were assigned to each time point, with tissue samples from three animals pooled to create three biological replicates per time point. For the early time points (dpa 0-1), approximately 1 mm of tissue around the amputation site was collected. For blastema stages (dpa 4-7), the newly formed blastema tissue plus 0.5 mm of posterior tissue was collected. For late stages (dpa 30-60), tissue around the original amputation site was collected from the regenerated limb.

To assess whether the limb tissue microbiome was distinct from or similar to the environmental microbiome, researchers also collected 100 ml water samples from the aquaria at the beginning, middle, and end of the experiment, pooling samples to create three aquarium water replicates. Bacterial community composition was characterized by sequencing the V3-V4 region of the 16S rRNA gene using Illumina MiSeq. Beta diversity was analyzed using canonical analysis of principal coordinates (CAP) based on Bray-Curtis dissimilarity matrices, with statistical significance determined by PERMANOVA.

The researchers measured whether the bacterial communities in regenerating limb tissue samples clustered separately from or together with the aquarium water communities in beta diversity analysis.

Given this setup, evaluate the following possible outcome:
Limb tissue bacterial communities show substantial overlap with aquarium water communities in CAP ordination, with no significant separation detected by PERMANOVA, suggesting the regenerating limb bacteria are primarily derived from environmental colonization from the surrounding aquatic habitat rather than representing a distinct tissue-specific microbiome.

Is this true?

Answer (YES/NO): NO